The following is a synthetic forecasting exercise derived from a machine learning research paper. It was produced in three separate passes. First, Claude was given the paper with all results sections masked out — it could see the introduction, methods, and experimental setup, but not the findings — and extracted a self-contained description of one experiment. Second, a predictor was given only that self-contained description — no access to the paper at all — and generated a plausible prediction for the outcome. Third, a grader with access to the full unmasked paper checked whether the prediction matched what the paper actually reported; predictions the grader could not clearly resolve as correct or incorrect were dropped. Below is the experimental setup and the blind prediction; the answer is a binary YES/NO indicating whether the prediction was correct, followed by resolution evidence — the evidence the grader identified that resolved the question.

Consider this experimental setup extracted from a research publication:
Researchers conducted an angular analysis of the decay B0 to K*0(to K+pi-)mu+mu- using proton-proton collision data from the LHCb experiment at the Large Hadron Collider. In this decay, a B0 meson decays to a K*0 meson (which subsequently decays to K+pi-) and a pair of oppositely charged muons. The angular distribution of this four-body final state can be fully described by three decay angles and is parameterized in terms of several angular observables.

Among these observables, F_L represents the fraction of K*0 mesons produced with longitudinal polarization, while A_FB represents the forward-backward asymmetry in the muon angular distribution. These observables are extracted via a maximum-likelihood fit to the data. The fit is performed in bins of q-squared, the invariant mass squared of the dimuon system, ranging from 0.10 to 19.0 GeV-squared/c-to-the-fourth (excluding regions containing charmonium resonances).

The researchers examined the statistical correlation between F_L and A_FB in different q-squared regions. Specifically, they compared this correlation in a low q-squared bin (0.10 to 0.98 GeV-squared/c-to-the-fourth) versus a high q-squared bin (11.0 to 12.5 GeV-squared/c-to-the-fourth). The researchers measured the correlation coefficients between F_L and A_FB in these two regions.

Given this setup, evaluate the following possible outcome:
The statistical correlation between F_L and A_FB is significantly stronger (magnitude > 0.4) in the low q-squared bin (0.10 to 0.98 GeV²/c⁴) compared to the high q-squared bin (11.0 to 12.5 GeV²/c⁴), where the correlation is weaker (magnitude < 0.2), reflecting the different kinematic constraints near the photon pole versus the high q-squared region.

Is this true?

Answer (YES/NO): NO